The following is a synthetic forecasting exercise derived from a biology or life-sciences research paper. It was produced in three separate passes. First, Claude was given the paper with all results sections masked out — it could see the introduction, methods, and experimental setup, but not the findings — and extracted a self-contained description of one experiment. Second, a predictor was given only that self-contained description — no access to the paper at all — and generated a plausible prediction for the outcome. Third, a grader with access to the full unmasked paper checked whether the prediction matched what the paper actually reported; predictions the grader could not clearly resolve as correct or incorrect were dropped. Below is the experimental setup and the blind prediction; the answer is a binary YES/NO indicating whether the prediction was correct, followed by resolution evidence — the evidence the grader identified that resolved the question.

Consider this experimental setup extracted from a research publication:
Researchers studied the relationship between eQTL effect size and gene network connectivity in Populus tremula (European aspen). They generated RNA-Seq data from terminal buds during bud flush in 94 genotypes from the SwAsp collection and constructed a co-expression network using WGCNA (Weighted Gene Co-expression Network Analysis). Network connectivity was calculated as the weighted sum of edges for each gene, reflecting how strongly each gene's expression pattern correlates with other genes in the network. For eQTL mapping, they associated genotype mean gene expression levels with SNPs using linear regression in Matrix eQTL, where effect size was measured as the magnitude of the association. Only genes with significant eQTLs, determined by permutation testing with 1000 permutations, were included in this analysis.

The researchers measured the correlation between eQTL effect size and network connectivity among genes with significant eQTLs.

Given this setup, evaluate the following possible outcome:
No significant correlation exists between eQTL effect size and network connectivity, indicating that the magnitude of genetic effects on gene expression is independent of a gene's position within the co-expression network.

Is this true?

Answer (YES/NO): NO